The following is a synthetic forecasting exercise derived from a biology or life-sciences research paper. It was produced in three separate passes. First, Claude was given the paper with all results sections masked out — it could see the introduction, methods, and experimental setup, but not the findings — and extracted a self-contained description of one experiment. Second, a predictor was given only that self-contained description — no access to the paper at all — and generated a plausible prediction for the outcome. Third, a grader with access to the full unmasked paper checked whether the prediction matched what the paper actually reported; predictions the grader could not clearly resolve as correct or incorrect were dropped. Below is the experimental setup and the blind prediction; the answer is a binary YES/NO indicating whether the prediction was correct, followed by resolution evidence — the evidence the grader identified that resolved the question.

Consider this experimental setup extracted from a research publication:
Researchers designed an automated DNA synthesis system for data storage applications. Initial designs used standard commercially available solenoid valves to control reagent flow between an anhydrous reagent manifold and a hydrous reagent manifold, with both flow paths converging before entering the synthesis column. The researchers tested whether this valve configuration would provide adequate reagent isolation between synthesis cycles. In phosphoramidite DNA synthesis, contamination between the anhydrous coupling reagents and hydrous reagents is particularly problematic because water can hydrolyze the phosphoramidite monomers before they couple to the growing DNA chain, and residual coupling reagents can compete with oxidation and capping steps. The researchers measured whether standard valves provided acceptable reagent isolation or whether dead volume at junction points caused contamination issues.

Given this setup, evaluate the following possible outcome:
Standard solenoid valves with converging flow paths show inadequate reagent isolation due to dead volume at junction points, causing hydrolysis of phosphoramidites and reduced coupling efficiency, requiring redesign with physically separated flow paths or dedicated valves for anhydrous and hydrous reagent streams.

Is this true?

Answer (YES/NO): NO